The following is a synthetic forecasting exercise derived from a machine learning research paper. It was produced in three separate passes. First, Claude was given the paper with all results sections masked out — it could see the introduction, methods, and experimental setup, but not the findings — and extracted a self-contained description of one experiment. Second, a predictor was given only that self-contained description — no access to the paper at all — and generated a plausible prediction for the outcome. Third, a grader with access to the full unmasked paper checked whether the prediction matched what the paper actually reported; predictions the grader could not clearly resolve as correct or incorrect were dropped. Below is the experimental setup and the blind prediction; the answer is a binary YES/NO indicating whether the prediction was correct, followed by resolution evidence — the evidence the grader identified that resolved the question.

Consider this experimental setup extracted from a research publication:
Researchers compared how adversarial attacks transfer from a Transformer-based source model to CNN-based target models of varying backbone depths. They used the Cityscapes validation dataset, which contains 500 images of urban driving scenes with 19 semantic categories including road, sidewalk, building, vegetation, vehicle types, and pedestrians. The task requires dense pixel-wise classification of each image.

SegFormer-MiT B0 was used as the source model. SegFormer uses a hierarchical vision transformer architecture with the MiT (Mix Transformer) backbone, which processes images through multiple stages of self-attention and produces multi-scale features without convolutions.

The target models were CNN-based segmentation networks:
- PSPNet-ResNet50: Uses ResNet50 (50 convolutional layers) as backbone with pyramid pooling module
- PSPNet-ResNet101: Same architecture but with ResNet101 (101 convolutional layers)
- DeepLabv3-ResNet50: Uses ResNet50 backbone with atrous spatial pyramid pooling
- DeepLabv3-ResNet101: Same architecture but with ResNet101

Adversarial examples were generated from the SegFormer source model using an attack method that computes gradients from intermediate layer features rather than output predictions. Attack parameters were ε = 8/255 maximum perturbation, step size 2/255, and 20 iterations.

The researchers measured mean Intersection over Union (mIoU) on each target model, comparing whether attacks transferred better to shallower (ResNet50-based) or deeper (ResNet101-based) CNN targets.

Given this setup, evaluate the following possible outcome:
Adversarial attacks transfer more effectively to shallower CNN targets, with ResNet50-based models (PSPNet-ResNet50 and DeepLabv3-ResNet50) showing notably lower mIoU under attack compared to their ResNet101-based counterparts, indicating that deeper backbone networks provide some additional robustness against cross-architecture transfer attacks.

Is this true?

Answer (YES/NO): YES